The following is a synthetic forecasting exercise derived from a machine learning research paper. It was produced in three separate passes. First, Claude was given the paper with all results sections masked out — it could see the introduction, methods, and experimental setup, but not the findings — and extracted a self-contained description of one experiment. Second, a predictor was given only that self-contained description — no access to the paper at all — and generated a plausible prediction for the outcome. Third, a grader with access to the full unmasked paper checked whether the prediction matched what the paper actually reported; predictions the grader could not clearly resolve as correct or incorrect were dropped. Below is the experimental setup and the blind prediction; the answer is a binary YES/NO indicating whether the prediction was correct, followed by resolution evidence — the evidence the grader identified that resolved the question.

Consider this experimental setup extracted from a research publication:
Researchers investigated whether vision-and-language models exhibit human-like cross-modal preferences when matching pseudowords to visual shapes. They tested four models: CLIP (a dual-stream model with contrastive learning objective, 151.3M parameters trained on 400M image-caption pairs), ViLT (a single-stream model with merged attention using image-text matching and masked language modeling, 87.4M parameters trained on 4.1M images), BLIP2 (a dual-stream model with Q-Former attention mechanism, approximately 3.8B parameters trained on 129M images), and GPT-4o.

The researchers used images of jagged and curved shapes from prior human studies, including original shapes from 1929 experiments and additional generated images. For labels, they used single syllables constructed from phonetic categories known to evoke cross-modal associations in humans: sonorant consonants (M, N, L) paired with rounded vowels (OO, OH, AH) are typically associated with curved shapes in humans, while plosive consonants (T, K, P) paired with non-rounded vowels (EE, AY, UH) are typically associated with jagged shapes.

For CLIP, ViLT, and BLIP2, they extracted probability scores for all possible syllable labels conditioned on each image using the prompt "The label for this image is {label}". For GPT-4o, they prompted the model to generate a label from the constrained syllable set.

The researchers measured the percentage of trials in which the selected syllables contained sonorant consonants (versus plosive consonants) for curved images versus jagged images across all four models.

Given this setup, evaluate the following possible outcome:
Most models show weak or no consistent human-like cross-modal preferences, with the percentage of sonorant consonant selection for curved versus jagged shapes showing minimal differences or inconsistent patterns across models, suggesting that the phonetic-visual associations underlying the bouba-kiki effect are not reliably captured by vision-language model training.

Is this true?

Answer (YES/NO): NO